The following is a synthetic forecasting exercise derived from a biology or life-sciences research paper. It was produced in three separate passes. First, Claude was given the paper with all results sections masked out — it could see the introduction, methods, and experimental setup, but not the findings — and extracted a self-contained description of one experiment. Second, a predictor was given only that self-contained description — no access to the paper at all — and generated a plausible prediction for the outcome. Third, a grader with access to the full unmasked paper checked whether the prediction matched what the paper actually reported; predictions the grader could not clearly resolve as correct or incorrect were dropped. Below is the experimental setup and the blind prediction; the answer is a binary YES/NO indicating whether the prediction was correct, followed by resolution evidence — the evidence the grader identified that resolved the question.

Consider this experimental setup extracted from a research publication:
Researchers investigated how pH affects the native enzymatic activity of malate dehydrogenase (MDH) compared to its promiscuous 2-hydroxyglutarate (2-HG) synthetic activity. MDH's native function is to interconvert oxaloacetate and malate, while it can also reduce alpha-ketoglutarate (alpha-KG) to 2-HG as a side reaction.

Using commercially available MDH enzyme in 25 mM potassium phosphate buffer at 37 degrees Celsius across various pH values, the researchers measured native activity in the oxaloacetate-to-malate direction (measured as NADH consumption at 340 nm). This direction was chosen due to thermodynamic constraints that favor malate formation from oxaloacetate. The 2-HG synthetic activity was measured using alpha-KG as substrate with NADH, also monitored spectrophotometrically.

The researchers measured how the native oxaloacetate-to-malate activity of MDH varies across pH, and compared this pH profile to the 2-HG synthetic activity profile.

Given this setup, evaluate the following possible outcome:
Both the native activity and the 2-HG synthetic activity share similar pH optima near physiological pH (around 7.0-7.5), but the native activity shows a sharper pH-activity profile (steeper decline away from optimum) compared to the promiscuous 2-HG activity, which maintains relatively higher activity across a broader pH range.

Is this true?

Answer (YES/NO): NO